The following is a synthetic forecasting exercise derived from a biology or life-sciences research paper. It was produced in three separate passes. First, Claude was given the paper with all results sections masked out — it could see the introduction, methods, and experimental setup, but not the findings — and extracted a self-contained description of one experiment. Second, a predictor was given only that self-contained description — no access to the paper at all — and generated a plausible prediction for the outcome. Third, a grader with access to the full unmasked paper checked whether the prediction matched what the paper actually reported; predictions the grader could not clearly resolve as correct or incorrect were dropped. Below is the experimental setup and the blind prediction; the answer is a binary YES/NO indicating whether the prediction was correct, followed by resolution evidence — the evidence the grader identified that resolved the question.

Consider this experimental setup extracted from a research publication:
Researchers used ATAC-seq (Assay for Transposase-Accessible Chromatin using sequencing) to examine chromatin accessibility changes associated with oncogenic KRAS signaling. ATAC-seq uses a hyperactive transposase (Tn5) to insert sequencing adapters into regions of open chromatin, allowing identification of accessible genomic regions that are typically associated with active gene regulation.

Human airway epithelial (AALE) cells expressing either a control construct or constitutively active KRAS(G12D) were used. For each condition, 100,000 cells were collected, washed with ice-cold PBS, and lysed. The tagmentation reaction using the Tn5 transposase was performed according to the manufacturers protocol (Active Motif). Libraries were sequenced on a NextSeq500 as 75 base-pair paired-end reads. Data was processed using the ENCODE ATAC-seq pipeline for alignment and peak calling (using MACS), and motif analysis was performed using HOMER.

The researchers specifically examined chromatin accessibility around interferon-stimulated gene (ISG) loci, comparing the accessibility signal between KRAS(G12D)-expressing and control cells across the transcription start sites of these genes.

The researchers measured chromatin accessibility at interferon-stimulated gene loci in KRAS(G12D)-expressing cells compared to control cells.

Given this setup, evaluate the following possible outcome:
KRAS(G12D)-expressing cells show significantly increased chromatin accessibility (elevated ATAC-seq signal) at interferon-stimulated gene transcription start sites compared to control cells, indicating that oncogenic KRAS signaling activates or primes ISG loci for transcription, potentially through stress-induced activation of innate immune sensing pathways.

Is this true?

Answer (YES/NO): YES